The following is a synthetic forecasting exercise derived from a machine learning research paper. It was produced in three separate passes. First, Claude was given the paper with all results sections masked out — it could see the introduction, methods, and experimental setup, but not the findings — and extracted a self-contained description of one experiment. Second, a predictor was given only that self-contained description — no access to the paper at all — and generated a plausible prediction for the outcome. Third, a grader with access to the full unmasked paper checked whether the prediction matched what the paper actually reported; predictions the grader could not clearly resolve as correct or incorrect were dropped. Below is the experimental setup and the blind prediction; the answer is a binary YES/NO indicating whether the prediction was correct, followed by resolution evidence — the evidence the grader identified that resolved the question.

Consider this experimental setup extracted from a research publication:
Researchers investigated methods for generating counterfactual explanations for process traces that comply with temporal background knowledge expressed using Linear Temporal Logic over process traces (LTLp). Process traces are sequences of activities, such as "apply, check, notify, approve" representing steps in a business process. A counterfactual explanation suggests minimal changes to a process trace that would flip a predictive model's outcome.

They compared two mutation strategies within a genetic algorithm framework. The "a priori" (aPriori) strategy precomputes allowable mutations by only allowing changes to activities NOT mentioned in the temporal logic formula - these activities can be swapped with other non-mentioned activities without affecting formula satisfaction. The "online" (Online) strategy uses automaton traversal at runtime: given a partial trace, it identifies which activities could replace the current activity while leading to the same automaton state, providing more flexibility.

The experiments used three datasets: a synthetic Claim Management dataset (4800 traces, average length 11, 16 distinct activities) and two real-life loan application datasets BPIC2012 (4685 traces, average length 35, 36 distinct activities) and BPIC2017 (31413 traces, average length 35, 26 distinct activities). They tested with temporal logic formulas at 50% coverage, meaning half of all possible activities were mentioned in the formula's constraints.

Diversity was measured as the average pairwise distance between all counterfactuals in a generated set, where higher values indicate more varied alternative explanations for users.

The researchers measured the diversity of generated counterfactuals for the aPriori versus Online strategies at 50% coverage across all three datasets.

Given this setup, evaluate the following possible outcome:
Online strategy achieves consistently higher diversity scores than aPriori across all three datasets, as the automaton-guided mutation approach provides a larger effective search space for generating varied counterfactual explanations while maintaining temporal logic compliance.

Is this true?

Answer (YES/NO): YES